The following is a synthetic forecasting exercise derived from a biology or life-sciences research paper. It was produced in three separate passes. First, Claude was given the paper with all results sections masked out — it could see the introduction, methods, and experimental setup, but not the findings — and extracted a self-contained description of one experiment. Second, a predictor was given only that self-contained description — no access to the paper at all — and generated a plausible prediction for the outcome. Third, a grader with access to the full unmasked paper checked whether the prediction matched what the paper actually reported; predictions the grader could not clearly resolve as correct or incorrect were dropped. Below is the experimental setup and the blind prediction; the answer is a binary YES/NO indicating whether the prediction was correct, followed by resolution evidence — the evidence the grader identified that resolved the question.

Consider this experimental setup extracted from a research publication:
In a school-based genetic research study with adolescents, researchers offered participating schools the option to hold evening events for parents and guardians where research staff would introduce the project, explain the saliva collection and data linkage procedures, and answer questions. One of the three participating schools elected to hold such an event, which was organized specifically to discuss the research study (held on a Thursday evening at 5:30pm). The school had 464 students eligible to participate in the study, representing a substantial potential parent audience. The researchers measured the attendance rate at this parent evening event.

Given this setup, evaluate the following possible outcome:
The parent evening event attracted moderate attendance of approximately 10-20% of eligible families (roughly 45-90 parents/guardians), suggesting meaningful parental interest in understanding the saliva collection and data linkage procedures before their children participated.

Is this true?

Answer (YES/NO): NO